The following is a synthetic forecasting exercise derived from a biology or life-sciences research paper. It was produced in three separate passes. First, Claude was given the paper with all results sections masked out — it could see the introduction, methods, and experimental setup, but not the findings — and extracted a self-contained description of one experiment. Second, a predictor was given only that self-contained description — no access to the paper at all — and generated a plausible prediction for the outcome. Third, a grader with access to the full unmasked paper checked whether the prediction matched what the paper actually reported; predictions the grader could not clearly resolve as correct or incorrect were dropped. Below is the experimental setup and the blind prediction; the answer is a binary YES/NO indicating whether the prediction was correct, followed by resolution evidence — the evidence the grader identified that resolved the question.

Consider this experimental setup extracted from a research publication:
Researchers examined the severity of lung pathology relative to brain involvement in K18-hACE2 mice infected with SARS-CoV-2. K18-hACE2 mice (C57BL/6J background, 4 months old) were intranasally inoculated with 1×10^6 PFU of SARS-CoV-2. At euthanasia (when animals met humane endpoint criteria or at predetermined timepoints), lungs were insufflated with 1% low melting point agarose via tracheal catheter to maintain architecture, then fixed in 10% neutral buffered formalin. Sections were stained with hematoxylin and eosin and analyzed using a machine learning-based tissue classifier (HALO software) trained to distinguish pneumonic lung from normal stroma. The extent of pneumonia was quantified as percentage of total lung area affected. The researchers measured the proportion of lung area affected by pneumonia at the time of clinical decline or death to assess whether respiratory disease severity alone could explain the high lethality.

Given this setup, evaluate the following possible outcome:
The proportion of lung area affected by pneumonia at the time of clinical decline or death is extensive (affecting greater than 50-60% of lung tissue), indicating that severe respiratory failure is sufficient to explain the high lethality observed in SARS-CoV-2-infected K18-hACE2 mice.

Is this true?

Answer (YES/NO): NO